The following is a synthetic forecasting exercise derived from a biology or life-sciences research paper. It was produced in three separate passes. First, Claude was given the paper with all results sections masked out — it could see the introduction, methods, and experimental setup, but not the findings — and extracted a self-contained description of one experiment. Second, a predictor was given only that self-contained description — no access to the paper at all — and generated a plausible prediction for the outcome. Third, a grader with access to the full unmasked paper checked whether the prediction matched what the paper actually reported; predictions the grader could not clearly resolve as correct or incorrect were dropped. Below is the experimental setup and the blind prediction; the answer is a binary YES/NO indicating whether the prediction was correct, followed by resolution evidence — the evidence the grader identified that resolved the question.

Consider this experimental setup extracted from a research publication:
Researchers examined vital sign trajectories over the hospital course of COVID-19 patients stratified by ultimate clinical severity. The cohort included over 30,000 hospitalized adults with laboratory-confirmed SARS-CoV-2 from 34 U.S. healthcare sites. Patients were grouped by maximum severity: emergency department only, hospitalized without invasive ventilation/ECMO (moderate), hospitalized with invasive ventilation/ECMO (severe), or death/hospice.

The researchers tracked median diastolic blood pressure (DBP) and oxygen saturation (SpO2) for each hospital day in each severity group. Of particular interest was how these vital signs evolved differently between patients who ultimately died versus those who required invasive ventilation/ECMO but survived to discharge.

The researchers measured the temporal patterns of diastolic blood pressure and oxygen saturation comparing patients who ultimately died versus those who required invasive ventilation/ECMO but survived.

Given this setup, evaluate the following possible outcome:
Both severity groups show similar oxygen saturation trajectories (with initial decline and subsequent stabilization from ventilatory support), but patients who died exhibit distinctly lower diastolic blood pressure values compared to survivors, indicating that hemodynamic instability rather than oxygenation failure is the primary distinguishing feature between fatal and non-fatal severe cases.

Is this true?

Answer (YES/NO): NO